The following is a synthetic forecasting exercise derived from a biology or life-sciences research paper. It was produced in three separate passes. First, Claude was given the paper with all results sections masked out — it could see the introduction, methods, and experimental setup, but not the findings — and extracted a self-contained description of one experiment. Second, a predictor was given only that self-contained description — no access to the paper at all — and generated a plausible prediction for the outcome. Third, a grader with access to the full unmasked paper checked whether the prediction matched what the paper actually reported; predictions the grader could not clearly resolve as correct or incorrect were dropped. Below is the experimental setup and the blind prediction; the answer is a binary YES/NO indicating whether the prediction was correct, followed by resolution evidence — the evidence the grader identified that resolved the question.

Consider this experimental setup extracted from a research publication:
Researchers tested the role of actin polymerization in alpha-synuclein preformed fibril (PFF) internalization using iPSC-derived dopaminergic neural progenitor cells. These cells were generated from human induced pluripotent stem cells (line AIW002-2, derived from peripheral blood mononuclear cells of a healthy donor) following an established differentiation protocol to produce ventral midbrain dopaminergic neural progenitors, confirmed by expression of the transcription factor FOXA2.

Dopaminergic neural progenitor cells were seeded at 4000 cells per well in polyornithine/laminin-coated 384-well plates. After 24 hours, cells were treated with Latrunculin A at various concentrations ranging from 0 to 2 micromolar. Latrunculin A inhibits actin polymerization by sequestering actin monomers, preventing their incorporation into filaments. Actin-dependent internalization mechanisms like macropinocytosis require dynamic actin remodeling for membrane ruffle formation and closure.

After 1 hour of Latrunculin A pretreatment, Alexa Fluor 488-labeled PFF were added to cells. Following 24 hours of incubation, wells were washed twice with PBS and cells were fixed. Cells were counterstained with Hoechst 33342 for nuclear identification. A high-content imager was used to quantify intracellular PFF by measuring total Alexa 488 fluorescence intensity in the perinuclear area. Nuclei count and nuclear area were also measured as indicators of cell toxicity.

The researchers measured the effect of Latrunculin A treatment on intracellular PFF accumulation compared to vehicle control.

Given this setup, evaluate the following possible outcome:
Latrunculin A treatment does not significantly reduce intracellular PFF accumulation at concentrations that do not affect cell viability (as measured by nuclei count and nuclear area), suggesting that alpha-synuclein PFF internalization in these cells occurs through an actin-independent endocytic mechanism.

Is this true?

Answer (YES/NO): NO